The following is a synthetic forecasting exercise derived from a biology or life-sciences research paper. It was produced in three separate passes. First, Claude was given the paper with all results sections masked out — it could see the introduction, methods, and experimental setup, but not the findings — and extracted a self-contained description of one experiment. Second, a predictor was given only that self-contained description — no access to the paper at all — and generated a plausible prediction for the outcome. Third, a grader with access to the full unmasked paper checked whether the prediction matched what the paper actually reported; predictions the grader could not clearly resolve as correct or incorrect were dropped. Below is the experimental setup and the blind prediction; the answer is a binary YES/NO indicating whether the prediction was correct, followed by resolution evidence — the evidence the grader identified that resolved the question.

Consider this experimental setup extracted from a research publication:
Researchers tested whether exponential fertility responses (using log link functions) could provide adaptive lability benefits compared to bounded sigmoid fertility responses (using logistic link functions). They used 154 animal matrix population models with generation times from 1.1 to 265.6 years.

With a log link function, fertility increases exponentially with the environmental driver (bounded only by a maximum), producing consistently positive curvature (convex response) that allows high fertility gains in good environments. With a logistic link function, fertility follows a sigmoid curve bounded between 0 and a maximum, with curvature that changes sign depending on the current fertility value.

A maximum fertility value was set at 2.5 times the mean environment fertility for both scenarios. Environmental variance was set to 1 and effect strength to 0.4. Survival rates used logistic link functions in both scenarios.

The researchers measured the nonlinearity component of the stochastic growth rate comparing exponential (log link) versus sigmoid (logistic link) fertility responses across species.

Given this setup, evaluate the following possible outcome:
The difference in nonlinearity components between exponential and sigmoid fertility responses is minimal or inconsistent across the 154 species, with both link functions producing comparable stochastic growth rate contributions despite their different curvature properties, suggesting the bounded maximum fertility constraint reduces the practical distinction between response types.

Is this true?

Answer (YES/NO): NO